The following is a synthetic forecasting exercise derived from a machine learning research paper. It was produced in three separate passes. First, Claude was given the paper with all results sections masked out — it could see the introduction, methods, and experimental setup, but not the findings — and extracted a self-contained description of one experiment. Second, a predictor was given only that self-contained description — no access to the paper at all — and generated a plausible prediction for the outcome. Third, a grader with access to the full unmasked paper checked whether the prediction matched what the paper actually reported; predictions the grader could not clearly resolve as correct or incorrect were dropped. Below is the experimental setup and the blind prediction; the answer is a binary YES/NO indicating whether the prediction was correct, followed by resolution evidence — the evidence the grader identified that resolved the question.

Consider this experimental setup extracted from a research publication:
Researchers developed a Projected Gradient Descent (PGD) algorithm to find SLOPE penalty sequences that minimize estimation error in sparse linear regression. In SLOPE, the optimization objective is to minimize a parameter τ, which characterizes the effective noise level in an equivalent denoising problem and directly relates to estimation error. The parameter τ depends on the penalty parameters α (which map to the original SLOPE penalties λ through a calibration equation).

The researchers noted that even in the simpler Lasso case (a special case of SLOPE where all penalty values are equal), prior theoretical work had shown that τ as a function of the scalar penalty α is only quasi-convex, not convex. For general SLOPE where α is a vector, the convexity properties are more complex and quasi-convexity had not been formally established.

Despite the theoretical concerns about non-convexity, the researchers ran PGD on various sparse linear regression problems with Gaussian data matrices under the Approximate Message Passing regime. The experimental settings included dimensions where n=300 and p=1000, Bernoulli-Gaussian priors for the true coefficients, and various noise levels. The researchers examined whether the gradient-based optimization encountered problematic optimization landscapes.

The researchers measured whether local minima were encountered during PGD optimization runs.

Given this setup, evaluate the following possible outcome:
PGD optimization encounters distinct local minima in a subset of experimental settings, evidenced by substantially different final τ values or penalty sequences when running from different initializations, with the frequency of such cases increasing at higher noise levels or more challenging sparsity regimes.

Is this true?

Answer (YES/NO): NO